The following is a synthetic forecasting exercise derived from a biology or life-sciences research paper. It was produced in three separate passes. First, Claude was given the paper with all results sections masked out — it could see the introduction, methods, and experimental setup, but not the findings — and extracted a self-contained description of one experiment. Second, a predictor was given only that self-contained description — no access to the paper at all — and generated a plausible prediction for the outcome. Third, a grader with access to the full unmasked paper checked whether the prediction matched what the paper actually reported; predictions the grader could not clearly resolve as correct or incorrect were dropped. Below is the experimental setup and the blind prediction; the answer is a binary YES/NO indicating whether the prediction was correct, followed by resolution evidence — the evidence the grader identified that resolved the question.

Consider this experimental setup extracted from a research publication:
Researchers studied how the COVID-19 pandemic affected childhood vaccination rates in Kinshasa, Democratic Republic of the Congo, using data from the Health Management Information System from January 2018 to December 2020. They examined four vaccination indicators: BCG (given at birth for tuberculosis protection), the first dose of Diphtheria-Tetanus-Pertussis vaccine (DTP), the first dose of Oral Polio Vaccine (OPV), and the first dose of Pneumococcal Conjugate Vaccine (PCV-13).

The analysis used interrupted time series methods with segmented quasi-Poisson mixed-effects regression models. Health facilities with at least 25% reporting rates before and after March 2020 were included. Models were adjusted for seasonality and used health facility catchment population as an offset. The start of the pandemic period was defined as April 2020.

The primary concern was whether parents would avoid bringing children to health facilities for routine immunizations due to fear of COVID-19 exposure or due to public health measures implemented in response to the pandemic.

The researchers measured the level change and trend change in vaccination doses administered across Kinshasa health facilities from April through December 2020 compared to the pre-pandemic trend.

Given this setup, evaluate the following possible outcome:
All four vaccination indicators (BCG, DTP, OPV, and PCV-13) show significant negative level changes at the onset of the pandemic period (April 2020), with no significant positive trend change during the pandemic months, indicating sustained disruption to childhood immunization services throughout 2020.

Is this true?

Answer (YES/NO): NO